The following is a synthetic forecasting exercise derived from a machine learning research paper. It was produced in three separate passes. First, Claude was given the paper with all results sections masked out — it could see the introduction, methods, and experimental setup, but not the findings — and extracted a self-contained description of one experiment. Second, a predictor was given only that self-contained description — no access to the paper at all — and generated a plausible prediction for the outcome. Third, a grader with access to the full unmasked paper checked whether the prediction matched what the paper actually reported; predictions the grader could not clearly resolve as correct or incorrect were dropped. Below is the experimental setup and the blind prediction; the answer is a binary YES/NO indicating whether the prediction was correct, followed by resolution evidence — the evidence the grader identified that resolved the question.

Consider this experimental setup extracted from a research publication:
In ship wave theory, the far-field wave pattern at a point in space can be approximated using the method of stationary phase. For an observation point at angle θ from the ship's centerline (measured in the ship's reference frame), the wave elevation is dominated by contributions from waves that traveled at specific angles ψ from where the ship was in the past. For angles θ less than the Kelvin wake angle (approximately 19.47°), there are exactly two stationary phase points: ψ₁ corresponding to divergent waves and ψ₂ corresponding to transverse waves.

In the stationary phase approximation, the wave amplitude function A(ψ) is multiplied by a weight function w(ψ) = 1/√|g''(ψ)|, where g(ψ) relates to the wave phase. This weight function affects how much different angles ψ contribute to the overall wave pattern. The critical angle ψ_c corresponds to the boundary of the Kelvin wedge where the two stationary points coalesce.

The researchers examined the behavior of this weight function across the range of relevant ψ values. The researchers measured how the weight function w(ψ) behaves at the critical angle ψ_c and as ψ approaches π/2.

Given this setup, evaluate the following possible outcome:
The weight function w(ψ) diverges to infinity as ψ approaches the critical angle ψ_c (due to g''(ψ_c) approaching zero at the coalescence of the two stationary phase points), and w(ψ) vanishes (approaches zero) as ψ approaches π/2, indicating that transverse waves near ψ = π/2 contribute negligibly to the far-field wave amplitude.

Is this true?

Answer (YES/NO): NO